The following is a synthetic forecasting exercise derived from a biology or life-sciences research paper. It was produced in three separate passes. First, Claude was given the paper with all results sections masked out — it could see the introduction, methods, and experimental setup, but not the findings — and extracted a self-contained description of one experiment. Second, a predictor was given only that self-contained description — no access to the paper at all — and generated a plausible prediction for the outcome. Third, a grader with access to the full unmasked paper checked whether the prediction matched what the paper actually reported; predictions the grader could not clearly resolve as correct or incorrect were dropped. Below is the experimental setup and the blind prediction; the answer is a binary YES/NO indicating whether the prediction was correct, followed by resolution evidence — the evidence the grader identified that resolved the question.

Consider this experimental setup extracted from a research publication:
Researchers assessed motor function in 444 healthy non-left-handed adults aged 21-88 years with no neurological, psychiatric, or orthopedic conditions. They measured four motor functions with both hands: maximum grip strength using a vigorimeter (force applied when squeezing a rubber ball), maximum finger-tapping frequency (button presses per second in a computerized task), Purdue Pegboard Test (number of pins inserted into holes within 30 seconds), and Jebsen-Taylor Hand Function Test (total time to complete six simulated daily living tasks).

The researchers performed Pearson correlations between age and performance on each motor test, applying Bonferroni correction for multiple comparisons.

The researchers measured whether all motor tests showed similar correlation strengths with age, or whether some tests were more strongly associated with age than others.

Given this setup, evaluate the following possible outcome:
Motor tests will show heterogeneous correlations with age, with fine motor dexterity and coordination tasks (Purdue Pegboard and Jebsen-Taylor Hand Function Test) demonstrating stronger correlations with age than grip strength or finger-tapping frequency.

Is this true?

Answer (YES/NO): YES